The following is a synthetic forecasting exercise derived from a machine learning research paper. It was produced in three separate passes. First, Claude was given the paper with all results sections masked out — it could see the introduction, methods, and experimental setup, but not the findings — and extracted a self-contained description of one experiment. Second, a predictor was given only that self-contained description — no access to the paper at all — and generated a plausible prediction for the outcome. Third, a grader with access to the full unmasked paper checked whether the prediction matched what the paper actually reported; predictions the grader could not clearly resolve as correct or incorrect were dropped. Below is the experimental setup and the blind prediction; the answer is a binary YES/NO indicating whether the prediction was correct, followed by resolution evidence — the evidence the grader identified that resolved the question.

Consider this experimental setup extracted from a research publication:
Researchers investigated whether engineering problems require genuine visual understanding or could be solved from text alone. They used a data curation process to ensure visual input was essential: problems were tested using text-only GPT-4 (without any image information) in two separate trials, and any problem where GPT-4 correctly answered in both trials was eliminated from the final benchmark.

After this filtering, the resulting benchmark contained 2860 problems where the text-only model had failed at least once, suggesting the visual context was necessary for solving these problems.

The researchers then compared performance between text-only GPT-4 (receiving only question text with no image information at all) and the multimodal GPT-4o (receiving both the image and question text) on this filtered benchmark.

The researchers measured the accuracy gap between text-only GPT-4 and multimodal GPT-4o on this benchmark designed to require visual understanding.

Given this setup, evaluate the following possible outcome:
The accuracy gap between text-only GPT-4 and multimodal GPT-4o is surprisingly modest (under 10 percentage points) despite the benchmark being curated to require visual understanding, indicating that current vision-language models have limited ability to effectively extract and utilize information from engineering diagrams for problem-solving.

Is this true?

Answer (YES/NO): NO